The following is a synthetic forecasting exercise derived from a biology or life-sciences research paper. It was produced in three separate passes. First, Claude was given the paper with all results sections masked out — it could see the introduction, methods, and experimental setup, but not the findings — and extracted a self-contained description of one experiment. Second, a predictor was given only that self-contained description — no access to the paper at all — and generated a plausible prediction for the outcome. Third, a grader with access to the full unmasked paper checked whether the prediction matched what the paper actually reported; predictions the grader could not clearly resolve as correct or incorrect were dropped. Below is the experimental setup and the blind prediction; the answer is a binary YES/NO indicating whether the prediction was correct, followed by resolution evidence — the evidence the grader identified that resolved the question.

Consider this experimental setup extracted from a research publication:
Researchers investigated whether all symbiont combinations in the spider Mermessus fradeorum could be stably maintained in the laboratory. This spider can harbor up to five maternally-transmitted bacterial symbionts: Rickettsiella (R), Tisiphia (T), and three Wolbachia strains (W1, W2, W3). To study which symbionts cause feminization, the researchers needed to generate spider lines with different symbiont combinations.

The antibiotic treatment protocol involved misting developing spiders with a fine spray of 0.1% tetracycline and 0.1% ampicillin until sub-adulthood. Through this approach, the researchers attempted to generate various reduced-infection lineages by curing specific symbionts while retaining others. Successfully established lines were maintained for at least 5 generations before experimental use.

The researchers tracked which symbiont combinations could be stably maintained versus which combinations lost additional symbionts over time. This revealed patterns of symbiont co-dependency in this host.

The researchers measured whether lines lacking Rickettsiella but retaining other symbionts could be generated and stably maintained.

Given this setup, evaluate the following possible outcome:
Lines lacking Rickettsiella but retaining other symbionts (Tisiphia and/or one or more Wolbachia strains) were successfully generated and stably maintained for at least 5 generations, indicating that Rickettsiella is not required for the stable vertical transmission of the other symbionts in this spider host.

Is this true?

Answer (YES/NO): NO